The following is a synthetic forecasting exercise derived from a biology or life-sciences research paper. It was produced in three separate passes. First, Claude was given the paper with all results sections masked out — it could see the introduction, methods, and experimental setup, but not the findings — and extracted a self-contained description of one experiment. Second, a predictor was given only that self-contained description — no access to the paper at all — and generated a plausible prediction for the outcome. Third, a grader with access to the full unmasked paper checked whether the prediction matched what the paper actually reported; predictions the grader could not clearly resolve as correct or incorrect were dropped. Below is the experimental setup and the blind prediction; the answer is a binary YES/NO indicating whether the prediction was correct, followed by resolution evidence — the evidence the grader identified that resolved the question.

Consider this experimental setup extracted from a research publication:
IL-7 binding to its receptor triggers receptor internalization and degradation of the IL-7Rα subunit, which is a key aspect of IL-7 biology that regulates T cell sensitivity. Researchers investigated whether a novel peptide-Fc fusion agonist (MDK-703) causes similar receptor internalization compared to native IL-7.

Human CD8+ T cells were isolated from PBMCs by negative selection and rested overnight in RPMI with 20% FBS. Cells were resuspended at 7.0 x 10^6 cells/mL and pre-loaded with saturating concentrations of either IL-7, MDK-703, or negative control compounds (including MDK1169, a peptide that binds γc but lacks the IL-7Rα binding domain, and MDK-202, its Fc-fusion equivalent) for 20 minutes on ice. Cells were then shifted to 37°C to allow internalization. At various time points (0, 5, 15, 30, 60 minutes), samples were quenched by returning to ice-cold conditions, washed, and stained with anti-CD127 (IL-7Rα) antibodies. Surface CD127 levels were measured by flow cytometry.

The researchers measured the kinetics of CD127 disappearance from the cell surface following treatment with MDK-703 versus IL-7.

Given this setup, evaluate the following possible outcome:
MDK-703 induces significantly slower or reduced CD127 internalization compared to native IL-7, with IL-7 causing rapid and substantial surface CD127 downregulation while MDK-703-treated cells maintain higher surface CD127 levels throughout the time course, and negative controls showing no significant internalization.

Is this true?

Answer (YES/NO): NO